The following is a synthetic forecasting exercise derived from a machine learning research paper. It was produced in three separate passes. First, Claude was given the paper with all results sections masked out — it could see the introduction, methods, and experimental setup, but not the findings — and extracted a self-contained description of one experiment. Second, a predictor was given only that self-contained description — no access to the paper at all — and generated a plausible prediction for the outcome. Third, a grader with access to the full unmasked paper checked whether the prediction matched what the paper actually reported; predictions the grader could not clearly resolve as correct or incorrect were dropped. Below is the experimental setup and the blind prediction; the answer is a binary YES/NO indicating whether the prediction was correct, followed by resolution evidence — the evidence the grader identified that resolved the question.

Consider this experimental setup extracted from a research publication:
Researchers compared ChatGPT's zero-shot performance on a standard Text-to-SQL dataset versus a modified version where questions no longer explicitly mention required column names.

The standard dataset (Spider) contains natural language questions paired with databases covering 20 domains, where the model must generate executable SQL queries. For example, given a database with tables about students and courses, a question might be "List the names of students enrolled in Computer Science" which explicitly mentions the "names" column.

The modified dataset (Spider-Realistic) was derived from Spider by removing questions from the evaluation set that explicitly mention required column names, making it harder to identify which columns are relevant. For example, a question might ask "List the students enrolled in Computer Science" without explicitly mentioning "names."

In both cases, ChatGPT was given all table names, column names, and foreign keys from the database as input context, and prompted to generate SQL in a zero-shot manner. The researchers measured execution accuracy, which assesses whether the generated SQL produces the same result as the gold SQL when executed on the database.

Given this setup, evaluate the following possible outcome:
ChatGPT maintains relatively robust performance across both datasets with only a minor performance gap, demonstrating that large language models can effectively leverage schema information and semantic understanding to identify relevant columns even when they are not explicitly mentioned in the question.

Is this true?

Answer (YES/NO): NO